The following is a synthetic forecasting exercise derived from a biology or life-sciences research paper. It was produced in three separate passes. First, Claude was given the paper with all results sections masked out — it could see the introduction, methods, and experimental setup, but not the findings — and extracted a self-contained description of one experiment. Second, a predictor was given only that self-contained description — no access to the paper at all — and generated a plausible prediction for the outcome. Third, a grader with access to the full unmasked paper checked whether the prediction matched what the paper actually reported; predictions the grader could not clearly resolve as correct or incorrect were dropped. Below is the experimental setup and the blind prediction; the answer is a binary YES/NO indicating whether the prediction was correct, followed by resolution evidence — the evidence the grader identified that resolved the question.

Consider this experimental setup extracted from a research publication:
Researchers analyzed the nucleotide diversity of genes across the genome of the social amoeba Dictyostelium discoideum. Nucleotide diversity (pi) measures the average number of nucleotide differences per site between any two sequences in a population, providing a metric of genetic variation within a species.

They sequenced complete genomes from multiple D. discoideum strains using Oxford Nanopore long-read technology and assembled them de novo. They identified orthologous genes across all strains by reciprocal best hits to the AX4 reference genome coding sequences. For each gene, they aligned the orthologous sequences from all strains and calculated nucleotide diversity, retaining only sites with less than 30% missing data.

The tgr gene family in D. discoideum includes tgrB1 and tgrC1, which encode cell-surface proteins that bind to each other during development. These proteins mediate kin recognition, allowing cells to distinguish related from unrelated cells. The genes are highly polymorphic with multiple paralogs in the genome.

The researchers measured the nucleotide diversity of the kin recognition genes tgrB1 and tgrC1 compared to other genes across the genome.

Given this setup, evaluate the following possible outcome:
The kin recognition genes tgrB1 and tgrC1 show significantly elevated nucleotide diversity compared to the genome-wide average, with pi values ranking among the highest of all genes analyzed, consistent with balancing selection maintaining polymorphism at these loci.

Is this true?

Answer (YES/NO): NO